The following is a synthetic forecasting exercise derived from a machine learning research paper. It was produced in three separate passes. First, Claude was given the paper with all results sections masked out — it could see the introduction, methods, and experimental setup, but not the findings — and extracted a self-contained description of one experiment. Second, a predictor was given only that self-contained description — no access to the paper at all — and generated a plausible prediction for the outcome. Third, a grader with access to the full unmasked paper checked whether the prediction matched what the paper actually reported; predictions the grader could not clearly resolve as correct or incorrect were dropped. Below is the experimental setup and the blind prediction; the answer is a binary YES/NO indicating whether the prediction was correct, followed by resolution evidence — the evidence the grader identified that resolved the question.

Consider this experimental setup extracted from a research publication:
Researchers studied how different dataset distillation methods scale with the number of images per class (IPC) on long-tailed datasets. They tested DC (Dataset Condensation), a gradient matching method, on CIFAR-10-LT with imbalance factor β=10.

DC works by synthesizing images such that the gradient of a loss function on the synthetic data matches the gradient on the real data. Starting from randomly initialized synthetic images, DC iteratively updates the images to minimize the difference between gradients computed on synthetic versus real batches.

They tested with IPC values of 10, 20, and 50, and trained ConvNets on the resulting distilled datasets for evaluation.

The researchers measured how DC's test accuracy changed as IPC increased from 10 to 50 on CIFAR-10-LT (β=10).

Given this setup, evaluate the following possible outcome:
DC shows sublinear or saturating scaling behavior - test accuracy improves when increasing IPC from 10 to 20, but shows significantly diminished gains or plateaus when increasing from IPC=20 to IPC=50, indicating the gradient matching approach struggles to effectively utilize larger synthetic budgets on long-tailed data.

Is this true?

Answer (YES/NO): NO